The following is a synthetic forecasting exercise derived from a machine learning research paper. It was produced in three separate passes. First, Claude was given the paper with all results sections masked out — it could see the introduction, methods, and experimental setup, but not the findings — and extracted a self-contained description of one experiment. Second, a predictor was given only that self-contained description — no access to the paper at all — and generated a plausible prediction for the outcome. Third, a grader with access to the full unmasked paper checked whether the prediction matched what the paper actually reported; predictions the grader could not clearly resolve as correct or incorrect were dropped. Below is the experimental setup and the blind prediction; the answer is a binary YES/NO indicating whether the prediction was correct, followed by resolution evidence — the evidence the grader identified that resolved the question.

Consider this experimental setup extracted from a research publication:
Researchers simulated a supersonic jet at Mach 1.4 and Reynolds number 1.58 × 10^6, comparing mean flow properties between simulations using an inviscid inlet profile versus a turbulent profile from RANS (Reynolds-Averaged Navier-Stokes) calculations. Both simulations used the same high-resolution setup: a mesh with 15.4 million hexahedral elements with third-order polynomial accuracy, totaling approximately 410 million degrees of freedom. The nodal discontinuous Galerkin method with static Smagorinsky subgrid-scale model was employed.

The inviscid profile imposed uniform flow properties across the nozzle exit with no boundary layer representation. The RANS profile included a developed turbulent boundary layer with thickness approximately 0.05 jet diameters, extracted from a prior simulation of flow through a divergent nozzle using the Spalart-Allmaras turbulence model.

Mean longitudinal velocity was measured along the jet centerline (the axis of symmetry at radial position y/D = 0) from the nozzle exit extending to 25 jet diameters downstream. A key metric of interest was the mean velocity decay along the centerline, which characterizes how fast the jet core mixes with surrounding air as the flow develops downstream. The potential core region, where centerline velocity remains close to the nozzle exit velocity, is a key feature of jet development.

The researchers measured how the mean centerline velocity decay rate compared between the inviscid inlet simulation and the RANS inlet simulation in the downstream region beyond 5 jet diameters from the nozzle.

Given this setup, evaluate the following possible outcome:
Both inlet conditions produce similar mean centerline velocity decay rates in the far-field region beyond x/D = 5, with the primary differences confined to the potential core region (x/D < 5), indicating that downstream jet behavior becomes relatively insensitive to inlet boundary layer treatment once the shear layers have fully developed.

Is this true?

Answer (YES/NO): YES